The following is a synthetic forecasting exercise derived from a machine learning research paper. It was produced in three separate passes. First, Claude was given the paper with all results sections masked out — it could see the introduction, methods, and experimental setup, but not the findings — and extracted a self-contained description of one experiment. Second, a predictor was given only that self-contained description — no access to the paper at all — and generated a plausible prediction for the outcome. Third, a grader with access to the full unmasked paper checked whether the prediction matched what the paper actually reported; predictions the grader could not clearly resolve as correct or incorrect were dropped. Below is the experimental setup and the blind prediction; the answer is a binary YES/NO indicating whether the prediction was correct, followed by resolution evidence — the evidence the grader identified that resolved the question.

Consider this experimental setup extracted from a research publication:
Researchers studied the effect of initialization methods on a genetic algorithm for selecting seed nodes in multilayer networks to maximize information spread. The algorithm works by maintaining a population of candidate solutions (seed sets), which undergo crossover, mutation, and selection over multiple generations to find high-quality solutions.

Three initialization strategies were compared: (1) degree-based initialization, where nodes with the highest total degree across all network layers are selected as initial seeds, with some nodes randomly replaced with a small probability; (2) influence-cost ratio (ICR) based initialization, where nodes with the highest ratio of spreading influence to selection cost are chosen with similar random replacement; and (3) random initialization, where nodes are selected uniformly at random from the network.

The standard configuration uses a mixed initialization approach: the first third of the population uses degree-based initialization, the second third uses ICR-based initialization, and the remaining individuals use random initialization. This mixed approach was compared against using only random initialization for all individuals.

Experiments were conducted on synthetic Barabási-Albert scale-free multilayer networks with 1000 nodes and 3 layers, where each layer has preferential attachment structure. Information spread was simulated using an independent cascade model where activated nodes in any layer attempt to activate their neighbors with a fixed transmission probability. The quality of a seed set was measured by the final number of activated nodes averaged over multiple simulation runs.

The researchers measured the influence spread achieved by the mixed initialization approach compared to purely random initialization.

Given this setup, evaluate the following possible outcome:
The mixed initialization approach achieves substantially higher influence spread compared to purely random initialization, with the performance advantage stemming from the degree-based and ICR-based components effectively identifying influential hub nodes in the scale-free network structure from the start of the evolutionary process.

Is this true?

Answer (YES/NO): NO